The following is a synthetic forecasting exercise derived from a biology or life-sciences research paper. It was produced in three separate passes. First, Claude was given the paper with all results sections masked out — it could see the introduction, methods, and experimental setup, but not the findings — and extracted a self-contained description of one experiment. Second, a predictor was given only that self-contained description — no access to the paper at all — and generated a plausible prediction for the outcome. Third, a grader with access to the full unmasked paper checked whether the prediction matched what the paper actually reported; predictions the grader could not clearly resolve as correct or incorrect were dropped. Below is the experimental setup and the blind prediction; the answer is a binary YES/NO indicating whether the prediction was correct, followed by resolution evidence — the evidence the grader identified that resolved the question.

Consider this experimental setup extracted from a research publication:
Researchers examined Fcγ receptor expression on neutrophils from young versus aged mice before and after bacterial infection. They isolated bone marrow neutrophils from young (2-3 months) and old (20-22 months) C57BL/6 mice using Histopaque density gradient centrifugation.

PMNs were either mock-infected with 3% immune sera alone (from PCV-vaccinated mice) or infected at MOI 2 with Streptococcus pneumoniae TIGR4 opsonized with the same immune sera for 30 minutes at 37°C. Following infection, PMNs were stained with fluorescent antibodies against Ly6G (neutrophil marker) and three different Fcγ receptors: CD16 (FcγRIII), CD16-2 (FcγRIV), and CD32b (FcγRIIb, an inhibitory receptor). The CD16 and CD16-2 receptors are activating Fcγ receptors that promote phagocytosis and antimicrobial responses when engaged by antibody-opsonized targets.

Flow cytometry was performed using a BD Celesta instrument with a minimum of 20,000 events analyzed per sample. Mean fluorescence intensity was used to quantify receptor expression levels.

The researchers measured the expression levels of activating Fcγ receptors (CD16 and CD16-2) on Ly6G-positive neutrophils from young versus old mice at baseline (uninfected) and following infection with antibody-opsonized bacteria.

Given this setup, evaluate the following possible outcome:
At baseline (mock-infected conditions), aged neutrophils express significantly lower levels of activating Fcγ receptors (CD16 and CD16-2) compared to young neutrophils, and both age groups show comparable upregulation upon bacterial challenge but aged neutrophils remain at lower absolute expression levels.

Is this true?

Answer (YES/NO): NO